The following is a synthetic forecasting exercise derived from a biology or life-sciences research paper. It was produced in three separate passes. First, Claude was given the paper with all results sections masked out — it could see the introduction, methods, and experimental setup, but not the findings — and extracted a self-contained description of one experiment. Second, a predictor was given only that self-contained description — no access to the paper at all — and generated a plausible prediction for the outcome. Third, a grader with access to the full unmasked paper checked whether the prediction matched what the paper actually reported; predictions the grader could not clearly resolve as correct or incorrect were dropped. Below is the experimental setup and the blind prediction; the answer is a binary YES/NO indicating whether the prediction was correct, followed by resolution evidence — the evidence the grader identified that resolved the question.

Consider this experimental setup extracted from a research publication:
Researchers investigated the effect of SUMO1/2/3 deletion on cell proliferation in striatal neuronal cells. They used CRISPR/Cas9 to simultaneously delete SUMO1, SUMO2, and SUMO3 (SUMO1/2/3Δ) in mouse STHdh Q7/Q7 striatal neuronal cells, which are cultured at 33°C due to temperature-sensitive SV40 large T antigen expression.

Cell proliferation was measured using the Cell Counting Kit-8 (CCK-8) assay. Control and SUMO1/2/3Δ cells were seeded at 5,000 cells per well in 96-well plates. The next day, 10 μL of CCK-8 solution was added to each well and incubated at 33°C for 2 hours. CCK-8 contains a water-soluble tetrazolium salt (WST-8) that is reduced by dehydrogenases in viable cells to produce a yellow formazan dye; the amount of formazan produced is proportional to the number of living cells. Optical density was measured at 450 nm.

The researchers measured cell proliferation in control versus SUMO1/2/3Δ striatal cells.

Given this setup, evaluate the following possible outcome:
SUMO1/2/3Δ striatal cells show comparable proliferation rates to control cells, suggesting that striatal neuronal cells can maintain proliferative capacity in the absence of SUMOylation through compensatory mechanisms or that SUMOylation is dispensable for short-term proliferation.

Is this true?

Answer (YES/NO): NO